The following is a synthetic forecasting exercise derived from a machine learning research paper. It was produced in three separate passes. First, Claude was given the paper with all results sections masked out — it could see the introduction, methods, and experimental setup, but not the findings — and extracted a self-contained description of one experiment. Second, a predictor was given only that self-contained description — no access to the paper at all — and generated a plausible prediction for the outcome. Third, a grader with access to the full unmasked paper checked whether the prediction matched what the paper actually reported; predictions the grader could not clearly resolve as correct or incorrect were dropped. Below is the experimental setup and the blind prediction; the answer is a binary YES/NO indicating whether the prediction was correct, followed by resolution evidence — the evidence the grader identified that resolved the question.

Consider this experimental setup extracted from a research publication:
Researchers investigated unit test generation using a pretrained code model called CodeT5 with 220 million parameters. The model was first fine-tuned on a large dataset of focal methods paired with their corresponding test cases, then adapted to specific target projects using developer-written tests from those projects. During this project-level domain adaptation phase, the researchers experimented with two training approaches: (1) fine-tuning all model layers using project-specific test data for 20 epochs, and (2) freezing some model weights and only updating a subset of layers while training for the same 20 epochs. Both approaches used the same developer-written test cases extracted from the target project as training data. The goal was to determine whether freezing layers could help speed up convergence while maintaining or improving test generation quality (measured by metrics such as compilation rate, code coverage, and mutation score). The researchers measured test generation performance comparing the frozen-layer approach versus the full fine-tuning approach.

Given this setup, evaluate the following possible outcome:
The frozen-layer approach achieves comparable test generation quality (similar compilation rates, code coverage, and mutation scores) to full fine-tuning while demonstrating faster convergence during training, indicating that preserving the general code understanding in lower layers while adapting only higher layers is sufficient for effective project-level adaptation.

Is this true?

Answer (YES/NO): NO